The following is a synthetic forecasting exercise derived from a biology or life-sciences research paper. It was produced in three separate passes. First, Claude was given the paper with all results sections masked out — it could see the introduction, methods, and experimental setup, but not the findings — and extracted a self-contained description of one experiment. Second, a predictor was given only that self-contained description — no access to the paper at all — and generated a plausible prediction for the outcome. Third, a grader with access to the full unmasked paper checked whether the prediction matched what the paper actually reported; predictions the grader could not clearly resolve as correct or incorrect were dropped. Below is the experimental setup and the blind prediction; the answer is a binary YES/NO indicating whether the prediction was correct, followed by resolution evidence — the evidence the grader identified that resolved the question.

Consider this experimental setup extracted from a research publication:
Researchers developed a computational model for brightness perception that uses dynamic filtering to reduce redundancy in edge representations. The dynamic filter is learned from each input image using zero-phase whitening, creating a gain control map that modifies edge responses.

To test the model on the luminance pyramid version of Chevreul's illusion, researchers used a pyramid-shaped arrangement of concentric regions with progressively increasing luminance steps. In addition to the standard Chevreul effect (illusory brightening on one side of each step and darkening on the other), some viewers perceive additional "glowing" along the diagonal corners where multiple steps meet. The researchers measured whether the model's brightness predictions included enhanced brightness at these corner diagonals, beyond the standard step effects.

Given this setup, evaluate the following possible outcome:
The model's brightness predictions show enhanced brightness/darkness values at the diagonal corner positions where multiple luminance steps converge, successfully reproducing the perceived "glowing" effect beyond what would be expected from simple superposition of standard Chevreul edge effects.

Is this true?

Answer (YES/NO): YES